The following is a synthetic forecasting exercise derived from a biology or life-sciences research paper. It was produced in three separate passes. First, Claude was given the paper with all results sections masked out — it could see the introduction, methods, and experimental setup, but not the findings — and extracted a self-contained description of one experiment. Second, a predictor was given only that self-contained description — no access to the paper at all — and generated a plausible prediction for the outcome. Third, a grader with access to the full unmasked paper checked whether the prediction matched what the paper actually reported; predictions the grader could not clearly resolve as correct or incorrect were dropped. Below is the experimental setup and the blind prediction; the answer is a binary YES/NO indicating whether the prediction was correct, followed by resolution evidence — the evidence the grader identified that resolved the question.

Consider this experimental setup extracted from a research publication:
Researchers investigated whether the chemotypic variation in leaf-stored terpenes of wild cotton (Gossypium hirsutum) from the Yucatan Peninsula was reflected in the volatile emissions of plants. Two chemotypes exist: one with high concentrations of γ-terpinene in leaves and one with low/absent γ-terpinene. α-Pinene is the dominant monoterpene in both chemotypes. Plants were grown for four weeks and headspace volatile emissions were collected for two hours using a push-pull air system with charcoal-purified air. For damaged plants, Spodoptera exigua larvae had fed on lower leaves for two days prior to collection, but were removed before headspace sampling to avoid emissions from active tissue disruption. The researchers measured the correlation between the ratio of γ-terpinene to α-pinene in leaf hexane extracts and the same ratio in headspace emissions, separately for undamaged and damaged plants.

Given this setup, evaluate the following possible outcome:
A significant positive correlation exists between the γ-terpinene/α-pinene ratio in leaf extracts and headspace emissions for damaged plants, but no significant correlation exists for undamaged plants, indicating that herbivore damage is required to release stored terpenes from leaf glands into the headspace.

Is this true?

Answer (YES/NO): NO